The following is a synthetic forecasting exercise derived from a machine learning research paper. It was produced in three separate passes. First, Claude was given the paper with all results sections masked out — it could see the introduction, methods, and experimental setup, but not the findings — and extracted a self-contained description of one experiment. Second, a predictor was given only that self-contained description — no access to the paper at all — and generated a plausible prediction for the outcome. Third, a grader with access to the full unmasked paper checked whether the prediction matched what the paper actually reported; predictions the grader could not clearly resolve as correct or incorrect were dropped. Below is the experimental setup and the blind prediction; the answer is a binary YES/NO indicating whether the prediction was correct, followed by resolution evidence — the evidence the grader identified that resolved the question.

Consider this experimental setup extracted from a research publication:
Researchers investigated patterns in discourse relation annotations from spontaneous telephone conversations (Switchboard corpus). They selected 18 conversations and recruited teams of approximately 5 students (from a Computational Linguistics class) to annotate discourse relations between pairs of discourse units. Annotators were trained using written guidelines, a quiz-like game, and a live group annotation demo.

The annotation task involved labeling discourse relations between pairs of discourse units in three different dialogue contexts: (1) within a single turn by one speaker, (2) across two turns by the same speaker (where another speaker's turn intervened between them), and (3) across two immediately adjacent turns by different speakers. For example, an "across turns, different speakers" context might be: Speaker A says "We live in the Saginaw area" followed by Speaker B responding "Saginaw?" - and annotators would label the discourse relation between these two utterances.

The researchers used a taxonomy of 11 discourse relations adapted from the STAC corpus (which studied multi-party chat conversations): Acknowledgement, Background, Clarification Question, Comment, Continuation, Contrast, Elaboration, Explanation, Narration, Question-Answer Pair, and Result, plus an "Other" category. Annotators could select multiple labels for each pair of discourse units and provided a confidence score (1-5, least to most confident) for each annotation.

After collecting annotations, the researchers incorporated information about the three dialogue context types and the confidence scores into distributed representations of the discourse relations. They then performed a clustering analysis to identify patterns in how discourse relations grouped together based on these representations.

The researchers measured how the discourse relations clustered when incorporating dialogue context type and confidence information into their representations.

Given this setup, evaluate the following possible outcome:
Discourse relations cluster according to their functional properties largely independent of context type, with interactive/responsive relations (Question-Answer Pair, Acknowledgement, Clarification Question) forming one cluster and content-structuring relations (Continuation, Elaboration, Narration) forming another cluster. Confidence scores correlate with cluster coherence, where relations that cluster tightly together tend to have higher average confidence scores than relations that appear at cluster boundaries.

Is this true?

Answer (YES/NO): NO